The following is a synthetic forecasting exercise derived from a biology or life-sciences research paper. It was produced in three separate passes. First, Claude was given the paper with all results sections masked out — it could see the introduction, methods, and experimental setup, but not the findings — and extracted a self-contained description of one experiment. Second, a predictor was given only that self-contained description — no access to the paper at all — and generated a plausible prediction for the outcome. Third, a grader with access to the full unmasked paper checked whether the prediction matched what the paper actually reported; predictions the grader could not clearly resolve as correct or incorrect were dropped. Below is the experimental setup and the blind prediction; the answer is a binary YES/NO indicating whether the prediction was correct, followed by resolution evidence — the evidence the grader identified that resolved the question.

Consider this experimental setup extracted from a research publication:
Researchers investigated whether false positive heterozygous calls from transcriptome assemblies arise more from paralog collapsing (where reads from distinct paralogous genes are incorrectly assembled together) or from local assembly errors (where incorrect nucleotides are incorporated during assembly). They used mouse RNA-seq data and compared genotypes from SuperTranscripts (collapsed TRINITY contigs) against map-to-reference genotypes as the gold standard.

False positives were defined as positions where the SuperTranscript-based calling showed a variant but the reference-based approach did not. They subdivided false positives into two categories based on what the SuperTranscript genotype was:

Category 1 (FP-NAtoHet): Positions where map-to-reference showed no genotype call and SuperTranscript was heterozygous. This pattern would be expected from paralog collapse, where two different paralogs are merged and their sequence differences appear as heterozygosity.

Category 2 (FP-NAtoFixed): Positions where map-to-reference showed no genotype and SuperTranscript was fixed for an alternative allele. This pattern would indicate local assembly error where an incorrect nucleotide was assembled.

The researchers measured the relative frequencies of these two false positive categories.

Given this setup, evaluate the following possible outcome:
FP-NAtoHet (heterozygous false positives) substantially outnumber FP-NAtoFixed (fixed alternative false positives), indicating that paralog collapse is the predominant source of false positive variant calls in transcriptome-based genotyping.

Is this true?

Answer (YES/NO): YES